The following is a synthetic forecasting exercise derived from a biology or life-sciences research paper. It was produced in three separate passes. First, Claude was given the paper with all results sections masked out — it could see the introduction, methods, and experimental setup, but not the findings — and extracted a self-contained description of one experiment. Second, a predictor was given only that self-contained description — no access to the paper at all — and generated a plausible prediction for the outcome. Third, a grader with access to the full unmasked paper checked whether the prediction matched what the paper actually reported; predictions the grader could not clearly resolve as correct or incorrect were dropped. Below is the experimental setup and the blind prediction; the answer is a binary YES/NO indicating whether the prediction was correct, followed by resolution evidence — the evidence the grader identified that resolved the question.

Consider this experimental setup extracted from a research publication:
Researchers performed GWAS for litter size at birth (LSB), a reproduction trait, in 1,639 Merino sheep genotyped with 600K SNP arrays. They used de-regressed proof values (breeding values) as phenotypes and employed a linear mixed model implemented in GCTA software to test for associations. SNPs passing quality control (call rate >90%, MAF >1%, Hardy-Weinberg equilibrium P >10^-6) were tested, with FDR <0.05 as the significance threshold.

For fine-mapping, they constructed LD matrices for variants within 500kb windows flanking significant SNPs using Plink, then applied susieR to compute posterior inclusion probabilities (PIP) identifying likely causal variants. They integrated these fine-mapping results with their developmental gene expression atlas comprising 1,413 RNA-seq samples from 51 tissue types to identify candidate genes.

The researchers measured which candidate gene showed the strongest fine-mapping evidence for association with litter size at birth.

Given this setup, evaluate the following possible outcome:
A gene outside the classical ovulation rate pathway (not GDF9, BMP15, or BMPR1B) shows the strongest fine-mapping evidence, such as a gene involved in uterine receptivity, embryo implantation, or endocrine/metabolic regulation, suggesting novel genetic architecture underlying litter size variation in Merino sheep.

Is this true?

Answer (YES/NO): YES